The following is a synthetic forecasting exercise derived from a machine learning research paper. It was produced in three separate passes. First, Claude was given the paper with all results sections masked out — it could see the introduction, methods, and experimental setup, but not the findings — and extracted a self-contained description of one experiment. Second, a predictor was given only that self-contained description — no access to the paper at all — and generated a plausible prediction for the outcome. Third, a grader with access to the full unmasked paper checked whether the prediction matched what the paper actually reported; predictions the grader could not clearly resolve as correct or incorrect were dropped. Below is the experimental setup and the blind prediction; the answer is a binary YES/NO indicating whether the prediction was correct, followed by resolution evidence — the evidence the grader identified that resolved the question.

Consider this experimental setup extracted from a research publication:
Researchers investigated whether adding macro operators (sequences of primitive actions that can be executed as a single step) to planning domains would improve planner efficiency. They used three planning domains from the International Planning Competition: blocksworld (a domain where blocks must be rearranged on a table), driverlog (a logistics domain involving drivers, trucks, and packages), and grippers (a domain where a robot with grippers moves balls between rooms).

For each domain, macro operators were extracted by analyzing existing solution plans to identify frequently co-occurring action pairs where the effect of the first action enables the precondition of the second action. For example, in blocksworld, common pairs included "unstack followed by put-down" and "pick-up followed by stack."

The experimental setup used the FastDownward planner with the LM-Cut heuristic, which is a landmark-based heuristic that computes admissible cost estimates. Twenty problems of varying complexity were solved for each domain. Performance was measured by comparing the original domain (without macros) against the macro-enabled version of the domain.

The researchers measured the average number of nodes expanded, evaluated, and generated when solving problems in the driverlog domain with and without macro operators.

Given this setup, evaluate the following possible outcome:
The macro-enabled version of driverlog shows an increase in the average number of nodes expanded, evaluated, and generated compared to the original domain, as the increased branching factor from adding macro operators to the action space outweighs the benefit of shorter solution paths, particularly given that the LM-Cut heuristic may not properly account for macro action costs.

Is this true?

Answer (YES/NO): YES